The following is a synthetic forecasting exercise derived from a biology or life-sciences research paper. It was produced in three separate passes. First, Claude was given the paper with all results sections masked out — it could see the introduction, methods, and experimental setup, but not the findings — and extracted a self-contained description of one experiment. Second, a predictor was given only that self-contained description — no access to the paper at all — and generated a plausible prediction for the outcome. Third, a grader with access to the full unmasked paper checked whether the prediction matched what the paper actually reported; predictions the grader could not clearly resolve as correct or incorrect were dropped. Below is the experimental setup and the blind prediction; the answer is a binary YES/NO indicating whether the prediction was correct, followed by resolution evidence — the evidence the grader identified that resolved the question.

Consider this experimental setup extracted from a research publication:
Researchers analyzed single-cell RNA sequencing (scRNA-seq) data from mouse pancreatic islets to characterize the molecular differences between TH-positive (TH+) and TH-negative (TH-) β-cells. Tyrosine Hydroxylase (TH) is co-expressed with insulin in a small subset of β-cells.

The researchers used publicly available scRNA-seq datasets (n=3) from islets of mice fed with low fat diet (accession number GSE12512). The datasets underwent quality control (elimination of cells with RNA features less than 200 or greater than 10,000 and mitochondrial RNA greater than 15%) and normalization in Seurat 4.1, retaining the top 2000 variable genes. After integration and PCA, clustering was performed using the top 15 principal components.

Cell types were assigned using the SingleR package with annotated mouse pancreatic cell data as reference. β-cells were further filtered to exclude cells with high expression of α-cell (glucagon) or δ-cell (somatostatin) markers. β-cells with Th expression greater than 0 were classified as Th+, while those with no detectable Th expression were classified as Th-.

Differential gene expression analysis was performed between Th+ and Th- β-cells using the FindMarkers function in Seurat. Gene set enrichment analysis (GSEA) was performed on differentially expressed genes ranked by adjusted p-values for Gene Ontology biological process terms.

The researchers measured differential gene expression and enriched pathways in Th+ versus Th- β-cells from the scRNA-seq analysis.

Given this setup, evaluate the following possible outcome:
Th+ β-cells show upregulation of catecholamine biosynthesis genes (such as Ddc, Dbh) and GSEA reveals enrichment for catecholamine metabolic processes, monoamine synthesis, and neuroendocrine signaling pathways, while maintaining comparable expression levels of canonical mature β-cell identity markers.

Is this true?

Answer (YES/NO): NO